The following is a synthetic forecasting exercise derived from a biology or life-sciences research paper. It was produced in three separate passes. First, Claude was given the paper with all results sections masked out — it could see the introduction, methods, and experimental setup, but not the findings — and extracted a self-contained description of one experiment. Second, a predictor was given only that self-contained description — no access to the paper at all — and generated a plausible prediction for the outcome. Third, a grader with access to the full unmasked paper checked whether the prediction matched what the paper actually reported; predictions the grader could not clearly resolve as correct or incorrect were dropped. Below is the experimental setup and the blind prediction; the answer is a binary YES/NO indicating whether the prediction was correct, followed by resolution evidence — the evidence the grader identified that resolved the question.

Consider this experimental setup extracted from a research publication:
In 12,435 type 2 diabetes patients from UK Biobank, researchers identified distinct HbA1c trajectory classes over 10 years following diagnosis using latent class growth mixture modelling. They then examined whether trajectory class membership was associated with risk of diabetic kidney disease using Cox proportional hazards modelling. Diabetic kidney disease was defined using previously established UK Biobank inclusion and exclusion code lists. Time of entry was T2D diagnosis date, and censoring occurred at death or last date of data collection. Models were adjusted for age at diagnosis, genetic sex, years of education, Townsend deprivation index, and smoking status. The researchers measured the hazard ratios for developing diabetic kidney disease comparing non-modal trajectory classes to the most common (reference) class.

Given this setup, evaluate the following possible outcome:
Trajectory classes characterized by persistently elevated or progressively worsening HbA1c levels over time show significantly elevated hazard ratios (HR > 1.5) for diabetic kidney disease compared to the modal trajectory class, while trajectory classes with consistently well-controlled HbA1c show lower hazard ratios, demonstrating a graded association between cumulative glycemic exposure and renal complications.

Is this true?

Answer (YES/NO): NO